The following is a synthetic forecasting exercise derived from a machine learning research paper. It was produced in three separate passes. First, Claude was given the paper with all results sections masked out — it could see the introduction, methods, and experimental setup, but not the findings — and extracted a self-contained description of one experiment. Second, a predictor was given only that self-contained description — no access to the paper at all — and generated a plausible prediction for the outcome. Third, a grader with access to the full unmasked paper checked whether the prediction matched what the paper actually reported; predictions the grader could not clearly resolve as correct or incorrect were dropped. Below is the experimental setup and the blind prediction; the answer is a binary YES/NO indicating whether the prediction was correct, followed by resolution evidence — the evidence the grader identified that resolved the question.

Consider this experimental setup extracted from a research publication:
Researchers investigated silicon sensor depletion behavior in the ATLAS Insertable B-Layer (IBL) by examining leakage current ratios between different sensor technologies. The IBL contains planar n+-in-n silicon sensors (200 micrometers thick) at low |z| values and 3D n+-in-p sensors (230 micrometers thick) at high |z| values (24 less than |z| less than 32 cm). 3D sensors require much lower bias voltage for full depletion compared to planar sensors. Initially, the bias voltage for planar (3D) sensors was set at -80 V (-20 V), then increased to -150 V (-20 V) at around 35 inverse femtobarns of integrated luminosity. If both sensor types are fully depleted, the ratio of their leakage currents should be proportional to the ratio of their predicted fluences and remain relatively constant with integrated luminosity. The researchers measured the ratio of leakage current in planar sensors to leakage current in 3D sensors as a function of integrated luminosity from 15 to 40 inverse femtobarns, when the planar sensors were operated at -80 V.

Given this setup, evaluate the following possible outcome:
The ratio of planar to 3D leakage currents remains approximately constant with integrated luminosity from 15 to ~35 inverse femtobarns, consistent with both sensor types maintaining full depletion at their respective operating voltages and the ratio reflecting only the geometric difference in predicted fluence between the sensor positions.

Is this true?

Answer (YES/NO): NO